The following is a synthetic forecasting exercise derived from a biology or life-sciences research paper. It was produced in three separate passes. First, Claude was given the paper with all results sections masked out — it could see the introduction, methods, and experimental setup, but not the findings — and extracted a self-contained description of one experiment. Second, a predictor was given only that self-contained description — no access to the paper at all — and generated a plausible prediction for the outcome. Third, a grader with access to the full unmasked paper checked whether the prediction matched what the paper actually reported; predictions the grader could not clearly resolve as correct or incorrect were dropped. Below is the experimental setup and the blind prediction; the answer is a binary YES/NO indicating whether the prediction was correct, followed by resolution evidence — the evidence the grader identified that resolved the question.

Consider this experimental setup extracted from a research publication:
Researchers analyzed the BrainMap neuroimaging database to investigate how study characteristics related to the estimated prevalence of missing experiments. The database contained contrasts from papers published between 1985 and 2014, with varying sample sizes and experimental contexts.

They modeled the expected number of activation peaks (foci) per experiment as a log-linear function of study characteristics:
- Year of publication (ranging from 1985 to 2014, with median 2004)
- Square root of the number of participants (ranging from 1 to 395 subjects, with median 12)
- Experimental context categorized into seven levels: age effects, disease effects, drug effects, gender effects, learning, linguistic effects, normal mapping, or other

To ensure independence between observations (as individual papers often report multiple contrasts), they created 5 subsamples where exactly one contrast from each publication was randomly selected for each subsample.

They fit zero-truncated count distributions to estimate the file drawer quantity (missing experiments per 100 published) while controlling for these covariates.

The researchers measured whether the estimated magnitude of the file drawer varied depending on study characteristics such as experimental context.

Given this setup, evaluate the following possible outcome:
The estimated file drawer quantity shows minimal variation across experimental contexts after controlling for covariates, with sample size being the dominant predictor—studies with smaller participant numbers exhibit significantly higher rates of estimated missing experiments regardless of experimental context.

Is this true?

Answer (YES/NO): NO